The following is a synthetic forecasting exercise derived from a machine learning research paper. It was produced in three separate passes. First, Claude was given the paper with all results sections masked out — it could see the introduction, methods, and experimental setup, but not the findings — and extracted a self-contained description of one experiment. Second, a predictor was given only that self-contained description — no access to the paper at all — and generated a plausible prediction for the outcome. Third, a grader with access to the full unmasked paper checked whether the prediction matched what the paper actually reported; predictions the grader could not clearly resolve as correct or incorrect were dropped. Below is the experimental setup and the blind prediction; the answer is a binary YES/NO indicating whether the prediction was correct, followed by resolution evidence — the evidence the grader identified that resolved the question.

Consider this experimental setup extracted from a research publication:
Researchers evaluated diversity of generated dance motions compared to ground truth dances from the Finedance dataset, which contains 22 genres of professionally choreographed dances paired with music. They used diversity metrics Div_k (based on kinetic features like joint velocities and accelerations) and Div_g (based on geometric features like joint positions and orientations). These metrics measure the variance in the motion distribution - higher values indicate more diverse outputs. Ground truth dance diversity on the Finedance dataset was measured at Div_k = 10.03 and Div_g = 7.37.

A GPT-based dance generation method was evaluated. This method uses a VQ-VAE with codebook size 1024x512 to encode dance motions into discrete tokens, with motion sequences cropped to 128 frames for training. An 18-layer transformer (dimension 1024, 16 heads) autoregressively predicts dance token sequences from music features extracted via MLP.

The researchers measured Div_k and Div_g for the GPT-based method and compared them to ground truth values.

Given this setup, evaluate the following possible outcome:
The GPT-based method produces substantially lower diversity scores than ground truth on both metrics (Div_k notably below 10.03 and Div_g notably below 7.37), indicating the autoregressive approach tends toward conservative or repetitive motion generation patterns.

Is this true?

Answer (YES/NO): NO